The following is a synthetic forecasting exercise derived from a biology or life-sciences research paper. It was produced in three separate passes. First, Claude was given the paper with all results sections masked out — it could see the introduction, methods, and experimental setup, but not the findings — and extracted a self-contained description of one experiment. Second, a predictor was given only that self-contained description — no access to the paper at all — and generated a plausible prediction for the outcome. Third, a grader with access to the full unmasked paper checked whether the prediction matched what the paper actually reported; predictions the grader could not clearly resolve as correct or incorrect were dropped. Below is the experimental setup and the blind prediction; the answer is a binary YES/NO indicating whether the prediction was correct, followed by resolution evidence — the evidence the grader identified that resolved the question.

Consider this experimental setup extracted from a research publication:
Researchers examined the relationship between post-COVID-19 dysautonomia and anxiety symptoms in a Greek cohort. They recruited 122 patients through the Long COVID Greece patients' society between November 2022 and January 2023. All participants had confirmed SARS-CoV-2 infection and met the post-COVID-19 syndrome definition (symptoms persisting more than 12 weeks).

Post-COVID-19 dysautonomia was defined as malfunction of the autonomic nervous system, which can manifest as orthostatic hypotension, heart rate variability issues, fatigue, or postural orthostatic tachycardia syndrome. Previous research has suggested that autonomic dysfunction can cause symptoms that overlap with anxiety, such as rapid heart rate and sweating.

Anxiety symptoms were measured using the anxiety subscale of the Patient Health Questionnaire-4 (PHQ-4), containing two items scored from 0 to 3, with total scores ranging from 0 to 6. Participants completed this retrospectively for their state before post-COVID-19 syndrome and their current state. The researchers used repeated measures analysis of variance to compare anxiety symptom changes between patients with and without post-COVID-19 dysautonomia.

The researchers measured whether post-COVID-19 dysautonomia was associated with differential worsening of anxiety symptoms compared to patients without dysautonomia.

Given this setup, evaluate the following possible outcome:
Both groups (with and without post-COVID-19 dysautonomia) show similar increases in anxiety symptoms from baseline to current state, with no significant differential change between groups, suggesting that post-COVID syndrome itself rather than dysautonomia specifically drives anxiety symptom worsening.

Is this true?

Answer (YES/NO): YES